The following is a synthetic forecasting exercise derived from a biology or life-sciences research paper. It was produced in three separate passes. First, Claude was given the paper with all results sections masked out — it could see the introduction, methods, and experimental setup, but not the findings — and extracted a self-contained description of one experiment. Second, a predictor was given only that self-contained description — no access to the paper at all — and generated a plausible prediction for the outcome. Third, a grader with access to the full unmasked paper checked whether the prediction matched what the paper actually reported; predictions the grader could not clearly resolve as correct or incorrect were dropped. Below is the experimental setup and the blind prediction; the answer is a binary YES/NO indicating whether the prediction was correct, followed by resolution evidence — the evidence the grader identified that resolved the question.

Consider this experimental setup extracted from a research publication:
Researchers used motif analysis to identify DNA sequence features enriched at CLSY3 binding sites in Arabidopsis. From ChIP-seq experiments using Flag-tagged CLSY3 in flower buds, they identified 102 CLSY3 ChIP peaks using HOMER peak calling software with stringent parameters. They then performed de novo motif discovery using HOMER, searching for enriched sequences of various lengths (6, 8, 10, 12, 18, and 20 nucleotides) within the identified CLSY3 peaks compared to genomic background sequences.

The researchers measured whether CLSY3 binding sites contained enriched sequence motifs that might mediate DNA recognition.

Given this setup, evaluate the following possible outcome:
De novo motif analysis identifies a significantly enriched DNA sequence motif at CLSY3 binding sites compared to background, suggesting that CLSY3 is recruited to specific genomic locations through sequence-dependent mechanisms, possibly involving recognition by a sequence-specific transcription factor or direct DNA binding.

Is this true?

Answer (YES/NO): YES